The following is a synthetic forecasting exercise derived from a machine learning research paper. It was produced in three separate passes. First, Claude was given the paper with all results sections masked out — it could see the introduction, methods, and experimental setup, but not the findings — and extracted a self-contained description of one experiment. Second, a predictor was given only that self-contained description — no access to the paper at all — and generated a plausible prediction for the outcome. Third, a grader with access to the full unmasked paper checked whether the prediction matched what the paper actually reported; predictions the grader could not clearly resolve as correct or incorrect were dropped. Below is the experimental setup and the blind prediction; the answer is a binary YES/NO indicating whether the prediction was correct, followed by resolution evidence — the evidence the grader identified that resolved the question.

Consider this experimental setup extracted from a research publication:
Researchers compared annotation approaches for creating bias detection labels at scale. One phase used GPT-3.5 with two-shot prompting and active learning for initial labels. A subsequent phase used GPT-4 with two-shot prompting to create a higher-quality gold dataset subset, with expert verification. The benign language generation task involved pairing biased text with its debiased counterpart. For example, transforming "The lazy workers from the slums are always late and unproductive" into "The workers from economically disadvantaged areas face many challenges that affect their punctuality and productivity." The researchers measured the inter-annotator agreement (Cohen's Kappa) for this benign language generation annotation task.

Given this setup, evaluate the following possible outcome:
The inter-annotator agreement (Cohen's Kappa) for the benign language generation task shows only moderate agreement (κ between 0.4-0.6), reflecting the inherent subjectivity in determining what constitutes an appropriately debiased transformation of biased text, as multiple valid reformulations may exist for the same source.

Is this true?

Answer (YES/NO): NO